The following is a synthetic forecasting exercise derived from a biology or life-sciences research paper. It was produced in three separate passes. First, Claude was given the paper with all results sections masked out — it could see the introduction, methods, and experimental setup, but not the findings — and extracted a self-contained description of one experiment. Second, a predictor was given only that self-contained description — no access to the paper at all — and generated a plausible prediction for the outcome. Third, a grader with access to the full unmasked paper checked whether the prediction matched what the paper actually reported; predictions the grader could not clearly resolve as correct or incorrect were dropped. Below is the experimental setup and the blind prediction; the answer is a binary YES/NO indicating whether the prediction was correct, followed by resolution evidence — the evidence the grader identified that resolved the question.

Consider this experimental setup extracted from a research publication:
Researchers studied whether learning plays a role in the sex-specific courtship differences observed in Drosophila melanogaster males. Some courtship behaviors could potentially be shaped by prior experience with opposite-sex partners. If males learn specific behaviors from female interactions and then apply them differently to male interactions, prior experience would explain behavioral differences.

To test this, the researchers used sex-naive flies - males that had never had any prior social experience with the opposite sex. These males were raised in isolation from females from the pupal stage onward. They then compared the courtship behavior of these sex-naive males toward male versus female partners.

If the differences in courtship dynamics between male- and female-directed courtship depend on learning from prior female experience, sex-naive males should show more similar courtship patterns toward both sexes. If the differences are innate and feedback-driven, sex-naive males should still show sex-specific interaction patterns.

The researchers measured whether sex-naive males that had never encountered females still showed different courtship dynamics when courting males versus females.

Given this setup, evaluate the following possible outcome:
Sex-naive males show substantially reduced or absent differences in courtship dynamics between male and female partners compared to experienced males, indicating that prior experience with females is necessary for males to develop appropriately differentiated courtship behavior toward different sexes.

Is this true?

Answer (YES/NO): NO